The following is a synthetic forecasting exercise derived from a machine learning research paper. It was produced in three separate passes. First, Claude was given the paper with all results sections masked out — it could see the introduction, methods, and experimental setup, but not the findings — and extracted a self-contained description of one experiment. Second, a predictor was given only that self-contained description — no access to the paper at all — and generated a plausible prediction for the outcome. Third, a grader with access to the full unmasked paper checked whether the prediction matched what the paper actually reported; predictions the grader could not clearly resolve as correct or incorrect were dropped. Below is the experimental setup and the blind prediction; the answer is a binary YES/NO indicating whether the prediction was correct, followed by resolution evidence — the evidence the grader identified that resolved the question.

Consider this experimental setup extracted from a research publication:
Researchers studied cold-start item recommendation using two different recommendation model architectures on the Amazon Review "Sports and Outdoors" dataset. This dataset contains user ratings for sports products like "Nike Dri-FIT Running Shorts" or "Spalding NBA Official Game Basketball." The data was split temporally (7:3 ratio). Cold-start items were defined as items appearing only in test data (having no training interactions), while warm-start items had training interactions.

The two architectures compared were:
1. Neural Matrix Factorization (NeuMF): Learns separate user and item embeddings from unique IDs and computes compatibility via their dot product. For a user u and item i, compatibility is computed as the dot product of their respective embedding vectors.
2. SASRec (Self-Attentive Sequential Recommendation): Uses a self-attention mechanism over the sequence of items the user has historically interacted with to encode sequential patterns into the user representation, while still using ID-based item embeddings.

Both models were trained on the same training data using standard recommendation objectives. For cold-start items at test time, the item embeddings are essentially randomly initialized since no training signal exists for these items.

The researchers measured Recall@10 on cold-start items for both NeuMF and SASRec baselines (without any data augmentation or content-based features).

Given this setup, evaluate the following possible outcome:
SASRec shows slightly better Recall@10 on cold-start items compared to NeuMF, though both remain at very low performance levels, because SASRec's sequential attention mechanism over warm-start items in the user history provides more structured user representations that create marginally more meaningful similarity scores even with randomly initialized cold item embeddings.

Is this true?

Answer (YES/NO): NO